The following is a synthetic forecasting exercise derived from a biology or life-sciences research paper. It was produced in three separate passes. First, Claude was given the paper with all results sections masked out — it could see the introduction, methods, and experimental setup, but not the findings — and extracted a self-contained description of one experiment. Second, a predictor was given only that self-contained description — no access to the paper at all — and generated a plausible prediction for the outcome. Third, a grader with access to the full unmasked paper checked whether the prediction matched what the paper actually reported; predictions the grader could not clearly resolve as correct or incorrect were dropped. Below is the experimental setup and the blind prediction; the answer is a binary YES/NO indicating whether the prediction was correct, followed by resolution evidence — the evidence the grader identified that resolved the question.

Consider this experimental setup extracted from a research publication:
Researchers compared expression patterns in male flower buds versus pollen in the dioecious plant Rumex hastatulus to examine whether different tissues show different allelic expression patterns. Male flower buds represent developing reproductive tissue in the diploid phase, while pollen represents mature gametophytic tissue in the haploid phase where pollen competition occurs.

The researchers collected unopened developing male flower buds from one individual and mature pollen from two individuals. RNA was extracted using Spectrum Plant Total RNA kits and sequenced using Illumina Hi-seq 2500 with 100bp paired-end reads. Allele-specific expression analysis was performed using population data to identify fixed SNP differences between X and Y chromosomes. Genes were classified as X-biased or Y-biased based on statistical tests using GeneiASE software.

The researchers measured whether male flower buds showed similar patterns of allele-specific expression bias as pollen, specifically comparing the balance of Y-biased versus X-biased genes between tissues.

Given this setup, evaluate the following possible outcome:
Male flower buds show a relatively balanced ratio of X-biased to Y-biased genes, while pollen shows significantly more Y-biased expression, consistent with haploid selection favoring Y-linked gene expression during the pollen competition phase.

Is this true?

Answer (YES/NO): YES